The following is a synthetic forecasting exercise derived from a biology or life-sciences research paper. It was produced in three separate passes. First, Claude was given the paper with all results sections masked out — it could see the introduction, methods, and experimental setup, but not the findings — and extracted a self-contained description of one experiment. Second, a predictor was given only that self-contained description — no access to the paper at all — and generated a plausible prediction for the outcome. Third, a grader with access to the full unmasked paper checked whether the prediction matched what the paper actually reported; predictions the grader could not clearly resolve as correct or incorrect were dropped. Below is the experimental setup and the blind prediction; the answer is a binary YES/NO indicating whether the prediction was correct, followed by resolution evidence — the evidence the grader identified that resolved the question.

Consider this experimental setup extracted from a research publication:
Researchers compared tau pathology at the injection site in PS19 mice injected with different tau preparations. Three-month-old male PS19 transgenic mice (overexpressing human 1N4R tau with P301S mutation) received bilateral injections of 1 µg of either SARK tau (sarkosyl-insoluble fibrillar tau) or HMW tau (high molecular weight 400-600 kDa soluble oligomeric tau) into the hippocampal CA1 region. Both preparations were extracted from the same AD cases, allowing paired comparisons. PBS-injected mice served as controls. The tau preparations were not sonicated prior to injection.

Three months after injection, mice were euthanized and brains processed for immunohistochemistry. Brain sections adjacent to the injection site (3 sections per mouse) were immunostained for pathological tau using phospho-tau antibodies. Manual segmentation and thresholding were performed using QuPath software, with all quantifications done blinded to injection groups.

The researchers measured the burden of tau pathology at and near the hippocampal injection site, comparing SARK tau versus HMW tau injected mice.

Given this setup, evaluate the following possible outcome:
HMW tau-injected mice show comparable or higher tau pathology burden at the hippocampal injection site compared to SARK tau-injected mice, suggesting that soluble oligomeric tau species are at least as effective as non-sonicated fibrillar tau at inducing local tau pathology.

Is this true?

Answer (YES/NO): YES